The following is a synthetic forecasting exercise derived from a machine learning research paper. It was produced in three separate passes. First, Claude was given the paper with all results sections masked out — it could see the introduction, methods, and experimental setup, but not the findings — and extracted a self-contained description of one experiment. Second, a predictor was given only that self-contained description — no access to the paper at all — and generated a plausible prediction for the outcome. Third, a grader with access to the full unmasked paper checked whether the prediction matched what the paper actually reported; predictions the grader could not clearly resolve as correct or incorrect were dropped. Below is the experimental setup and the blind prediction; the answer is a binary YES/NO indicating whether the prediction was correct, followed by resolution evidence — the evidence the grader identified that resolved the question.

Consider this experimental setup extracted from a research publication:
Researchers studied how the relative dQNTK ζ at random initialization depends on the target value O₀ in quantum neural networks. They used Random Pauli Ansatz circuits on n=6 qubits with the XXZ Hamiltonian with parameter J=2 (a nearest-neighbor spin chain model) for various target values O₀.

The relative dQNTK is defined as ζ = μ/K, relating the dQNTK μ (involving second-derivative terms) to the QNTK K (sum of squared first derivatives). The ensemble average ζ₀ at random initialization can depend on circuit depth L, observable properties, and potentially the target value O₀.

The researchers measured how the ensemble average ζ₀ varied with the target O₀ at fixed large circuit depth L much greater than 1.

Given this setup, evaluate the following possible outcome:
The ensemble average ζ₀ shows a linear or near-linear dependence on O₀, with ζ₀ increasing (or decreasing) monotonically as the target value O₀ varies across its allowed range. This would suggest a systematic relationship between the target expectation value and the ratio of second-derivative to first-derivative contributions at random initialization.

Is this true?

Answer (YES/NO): YES